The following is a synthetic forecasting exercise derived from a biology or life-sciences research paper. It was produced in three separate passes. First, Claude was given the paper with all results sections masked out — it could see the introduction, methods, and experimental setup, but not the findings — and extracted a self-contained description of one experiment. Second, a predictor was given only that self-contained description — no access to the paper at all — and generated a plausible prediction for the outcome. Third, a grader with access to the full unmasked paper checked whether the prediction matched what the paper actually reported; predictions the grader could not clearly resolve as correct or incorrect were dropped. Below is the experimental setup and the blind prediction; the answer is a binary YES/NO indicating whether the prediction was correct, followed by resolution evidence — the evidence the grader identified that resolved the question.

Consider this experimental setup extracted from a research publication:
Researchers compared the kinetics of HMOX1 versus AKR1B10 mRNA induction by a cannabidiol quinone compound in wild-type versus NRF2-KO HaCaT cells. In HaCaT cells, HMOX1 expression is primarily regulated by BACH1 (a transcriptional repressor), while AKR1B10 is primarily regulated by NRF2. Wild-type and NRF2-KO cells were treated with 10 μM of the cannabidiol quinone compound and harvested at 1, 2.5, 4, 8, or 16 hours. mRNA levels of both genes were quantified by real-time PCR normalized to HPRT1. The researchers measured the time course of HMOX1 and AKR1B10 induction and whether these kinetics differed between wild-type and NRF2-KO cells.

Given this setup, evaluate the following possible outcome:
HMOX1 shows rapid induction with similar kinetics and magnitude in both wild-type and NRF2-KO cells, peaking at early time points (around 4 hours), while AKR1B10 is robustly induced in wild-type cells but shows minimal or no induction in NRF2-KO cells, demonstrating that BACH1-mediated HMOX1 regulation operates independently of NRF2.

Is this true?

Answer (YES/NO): NO